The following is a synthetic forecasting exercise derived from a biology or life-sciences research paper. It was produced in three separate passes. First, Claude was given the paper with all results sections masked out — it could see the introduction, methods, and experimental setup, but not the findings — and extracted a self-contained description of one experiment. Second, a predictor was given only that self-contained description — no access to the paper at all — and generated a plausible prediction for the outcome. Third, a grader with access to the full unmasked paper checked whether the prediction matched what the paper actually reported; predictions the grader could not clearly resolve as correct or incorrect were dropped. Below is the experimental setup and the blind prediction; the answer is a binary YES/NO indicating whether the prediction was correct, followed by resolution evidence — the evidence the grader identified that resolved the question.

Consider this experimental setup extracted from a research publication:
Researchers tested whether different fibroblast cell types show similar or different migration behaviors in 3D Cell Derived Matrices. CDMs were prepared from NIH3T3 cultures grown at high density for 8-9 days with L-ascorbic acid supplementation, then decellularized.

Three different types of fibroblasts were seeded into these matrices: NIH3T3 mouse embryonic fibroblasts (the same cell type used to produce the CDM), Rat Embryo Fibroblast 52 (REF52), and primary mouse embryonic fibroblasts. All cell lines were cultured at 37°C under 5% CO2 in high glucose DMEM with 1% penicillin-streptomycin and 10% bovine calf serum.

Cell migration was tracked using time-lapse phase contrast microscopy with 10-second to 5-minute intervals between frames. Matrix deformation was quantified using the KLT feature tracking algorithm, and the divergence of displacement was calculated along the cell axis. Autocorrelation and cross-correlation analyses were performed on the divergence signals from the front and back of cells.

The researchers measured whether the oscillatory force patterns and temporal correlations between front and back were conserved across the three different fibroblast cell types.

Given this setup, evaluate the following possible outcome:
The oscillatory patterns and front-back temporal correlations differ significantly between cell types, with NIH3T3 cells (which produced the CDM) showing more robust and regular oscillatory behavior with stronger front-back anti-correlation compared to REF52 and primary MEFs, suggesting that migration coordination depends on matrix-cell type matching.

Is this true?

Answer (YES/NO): NO